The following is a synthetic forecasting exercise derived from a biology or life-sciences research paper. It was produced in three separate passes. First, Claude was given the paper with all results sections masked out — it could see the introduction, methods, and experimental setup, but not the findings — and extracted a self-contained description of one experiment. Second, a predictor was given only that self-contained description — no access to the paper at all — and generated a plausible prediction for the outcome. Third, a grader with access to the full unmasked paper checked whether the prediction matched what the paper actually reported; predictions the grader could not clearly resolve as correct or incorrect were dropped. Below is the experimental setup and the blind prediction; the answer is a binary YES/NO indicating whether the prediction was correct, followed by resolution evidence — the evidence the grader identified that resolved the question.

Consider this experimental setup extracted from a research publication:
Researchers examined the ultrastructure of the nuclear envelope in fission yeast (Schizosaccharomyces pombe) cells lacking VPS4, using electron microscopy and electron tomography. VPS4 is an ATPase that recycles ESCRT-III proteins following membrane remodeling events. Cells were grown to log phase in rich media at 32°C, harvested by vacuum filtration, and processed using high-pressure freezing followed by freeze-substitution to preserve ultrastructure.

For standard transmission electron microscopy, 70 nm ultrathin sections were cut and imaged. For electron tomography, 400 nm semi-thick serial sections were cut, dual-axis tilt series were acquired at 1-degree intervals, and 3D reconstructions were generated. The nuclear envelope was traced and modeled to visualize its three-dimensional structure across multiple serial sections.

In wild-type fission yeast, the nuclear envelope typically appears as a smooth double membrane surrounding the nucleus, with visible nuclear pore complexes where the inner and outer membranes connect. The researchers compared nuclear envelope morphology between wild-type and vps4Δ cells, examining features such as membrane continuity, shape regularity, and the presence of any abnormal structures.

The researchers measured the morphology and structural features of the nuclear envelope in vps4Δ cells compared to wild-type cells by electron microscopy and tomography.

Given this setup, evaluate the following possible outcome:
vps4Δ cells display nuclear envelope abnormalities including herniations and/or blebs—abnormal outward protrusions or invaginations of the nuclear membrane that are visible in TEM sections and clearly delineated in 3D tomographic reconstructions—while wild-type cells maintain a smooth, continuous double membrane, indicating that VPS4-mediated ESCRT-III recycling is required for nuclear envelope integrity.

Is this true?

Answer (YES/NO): NO